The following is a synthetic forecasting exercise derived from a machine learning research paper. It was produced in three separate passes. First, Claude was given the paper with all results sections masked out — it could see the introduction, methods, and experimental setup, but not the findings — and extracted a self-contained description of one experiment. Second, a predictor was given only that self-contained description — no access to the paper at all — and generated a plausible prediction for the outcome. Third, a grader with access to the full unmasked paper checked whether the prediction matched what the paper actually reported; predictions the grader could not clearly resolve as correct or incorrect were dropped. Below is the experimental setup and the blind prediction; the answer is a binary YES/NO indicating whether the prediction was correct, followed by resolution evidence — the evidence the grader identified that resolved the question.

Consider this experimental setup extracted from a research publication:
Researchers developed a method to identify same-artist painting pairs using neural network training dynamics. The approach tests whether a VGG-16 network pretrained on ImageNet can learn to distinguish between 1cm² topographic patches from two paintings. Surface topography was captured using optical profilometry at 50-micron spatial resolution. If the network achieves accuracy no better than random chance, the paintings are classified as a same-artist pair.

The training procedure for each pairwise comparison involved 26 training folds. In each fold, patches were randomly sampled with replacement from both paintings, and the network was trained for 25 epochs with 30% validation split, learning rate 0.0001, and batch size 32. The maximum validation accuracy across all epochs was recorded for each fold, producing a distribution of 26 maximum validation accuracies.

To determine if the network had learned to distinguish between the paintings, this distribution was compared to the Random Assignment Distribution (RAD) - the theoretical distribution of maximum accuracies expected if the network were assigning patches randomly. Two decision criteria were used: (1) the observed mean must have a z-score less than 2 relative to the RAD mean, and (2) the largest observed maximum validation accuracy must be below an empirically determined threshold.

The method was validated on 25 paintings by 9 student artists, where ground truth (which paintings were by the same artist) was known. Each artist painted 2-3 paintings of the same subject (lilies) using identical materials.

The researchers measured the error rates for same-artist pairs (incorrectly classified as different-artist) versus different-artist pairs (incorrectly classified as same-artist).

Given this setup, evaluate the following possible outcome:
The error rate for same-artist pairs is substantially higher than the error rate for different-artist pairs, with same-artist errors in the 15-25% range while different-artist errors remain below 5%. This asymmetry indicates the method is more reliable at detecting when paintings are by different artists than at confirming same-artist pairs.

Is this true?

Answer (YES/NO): NO